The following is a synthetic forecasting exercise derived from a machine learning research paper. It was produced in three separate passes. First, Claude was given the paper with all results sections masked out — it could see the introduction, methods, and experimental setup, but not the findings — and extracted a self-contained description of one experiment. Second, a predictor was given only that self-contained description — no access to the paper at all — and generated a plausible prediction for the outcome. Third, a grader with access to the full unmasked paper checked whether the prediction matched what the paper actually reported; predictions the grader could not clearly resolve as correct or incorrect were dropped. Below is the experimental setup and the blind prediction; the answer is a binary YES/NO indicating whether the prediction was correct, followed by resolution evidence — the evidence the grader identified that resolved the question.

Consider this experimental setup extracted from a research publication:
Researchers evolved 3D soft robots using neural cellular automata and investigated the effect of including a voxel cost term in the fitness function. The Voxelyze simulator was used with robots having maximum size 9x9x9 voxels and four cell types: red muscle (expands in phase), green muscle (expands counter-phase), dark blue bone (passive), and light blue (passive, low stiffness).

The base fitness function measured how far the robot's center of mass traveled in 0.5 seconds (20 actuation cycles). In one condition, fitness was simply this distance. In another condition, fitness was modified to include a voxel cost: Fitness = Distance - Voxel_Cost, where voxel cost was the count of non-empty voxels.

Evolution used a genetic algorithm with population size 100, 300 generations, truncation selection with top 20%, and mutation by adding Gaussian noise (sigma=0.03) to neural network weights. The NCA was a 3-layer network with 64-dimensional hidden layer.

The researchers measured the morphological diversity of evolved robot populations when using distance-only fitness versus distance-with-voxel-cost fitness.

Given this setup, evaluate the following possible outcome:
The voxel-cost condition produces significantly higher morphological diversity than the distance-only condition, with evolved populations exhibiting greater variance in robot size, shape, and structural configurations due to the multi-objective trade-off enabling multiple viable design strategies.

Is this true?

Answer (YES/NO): YES